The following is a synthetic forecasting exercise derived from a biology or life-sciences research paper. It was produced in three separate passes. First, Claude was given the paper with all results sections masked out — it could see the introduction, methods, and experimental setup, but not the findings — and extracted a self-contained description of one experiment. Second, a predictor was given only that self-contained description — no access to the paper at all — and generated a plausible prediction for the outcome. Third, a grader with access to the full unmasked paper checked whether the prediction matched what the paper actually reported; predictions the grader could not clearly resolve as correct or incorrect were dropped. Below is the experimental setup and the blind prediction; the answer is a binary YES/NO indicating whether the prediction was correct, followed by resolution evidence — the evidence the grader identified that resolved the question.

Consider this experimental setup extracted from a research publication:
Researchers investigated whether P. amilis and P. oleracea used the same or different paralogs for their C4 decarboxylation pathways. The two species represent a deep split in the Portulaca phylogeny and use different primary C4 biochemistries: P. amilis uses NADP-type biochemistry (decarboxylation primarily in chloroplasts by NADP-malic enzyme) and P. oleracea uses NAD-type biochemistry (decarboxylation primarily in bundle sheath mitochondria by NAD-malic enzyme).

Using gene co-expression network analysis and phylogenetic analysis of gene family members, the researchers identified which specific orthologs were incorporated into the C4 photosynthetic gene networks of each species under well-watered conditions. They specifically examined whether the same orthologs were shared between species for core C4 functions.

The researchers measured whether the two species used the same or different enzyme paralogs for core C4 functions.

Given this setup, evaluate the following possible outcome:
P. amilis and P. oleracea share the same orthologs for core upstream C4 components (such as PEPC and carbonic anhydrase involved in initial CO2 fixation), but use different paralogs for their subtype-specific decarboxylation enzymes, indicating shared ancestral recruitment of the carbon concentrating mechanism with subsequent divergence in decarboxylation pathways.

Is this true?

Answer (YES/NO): NO